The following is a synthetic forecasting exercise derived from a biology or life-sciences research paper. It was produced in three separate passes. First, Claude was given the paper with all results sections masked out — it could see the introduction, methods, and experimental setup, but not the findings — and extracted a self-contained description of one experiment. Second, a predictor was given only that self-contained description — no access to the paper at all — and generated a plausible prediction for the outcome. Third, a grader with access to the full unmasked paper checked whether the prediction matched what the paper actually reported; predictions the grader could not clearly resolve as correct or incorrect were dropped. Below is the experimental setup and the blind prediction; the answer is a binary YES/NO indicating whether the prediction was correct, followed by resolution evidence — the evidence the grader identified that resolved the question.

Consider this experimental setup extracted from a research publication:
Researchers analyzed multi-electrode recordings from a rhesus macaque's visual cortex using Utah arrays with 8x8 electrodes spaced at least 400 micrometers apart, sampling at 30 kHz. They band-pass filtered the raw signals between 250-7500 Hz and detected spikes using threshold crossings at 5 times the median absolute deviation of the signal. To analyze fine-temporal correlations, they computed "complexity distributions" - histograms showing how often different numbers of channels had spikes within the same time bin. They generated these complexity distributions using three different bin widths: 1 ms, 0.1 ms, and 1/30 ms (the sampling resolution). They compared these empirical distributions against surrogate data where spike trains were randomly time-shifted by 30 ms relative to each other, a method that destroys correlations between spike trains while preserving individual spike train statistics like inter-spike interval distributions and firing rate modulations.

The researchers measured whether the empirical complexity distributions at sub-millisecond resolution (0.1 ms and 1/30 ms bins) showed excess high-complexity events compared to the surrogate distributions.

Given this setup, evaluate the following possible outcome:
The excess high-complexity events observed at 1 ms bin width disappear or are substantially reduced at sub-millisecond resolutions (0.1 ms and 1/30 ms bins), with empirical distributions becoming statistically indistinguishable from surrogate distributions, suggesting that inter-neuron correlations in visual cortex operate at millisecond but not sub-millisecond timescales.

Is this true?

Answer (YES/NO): NO